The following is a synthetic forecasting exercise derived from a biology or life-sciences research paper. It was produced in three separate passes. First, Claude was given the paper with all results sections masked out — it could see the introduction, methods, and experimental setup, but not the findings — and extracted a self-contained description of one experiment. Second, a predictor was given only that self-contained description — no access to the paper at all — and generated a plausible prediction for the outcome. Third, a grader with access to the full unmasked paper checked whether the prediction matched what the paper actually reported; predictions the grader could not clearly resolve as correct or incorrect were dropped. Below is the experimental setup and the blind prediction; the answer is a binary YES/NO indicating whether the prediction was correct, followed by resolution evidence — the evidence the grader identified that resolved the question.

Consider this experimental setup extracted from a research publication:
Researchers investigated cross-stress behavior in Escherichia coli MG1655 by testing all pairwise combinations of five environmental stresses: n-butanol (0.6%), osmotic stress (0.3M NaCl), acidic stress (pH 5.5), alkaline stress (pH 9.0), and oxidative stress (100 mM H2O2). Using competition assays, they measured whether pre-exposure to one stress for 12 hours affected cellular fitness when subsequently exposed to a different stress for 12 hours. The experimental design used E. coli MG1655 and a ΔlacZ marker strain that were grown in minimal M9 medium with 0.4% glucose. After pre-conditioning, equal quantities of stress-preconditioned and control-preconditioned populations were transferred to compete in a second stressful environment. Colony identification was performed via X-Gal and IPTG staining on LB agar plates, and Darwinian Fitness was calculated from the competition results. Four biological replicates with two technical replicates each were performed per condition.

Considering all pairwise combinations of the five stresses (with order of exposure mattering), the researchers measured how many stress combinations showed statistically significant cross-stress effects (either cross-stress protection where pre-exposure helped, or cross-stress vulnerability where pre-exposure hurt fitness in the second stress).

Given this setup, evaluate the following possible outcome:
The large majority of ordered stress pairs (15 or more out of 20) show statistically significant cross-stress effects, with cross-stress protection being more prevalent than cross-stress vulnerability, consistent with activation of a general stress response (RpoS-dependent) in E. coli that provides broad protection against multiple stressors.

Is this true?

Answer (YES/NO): YES